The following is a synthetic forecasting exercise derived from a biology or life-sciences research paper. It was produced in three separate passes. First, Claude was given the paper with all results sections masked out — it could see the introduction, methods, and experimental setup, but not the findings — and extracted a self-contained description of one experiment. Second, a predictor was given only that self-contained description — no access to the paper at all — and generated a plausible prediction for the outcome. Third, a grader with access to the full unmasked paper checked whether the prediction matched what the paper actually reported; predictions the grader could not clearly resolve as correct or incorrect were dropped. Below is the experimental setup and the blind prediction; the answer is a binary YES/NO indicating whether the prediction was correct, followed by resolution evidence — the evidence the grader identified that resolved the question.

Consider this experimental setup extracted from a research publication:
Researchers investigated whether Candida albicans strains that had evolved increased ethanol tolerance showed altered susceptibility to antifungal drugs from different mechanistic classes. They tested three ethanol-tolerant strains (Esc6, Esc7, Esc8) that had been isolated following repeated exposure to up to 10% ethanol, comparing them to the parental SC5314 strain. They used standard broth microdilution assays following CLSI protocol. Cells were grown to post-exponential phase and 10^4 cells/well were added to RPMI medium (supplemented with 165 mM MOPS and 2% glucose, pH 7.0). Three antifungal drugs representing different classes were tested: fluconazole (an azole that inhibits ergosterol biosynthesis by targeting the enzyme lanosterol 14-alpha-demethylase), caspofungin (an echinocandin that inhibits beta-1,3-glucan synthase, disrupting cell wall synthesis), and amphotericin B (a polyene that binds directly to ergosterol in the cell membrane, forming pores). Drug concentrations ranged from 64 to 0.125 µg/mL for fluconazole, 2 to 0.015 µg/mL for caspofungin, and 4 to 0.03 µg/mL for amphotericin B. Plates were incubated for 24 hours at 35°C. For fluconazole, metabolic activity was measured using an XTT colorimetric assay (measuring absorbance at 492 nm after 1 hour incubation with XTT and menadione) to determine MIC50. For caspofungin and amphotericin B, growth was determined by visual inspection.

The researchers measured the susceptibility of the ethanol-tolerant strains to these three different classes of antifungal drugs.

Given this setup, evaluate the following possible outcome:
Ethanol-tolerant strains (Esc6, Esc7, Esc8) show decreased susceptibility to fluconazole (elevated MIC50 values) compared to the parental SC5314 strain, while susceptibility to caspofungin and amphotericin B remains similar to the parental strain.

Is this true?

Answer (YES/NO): NO